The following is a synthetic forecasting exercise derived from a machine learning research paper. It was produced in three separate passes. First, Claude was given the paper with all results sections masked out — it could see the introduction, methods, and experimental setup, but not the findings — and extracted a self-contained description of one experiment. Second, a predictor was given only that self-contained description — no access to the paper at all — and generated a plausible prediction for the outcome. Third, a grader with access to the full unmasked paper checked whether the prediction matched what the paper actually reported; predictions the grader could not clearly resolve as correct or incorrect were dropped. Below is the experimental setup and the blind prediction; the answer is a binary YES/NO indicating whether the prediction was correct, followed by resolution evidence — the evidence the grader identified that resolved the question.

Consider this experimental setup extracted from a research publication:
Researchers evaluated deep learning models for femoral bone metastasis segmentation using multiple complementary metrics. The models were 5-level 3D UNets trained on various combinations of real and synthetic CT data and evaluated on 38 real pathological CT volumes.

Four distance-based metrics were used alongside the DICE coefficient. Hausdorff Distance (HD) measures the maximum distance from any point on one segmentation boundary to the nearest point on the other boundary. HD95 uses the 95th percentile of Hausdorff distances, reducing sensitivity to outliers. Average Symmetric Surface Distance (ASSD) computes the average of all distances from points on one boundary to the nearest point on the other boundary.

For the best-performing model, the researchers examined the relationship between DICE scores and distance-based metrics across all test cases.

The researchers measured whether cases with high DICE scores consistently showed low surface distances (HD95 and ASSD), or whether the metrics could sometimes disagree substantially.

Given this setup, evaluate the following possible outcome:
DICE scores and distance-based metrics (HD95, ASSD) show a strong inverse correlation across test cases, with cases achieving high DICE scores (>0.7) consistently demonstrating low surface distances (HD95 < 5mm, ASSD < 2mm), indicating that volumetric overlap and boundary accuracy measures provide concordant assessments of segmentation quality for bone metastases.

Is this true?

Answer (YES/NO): NO